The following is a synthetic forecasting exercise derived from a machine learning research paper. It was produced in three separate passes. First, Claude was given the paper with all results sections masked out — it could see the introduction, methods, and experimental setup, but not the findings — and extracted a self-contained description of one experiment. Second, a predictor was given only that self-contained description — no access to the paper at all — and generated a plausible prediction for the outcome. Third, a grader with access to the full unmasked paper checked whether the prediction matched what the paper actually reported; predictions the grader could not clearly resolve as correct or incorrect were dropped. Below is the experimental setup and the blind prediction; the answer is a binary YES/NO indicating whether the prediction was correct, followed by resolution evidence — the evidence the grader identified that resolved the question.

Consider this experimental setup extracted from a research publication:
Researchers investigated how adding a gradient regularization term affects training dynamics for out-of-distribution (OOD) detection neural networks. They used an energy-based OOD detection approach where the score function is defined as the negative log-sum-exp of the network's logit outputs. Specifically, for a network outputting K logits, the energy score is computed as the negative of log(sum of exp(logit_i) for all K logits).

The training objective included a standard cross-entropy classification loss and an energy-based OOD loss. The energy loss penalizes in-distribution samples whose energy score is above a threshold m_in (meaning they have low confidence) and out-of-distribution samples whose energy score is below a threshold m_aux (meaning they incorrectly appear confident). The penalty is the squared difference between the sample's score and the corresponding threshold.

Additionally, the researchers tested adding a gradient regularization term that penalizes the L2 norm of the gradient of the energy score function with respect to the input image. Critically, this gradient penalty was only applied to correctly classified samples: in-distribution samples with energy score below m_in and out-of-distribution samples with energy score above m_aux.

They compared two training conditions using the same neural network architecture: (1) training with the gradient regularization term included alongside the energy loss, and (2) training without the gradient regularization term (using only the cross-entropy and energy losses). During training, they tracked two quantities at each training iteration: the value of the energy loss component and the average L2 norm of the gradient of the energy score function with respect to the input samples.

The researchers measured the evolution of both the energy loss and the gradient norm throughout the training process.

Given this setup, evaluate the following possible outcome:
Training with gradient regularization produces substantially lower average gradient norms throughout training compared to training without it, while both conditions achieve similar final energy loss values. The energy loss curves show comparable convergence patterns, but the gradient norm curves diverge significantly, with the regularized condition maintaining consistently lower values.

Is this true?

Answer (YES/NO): YES